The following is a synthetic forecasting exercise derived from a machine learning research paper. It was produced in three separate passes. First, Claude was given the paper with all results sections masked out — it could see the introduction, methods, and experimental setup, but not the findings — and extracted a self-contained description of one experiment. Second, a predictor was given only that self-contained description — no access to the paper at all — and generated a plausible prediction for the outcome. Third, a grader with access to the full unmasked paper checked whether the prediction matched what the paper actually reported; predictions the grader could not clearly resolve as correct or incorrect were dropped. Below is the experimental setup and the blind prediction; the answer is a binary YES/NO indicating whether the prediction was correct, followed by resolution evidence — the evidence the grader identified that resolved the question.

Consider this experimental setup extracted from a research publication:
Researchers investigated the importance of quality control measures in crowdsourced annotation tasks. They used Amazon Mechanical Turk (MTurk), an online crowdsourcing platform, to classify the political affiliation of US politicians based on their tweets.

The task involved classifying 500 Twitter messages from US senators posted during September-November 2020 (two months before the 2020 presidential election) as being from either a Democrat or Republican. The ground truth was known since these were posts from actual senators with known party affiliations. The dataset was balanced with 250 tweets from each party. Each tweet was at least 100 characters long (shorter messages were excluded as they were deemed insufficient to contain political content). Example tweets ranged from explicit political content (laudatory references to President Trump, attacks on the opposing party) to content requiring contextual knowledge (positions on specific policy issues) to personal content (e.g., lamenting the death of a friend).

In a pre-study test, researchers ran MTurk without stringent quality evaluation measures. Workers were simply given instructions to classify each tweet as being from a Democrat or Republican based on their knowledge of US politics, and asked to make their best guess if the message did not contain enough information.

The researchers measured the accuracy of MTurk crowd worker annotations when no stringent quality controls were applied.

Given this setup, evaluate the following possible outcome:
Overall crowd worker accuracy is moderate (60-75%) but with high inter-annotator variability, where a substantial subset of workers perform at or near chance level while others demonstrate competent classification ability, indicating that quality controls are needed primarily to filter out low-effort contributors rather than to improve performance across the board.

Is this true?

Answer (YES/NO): NO